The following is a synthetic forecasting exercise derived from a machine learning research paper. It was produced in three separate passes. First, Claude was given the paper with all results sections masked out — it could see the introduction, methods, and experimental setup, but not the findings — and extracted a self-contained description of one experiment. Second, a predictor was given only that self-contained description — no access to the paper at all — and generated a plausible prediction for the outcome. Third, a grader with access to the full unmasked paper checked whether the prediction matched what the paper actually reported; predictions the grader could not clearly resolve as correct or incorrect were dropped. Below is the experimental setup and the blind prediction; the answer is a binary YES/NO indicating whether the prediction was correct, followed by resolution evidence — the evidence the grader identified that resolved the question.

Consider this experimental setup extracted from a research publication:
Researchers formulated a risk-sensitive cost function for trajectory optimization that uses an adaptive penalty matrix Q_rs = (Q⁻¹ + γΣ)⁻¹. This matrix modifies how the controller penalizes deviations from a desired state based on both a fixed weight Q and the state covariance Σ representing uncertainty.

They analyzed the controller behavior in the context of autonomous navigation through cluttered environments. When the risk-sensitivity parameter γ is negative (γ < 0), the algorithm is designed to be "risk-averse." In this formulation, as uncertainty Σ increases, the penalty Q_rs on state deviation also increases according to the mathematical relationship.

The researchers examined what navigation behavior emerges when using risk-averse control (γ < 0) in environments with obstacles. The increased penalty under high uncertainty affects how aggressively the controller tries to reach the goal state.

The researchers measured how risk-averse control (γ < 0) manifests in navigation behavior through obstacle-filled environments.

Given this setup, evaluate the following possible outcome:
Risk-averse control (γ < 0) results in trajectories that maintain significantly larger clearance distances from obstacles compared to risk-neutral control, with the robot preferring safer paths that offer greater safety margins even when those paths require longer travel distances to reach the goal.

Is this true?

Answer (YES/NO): NO